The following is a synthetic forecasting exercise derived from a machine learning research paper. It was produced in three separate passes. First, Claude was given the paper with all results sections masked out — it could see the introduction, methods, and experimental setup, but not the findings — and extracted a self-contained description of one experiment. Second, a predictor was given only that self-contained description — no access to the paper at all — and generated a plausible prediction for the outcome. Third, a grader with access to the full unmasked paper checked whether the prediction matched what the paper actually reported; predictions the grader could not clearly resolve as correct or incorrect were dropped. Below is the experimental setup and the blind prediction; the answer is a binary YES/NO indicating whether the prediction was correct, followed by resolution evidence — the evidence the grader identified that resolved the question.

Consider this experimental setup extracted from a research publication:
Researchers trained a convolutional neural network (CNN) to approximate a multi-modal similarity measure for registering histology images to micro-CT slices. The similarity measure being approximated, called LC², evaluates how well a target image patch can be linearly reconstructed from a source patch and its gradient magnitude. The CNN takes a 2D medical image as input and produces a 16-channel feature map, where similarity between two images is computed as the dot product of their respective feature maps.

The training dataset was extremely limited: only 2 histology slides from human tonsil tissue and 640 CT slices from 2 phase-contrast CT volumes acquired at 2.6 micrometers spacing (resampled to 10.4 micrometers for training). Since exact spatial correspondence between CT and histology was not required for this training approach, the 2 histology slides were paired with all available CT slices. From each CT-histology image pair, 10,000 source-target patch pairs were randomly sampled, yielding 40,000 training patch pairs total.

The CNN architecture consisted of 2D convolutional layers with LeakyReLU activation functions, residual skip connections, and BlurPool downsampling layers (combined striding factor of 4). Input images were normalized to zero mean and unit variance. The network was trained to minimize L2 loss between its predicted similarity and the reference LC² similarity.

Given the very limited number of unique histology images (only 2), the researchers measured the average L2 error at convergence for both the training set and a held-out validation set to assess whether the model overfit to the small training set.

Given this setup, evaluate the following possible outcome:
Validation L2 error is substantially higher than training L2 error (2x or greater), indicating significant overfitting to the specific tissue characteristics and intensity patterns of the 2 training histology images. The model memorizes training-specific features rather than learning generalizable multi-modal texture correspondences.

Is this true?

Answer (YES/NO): NO